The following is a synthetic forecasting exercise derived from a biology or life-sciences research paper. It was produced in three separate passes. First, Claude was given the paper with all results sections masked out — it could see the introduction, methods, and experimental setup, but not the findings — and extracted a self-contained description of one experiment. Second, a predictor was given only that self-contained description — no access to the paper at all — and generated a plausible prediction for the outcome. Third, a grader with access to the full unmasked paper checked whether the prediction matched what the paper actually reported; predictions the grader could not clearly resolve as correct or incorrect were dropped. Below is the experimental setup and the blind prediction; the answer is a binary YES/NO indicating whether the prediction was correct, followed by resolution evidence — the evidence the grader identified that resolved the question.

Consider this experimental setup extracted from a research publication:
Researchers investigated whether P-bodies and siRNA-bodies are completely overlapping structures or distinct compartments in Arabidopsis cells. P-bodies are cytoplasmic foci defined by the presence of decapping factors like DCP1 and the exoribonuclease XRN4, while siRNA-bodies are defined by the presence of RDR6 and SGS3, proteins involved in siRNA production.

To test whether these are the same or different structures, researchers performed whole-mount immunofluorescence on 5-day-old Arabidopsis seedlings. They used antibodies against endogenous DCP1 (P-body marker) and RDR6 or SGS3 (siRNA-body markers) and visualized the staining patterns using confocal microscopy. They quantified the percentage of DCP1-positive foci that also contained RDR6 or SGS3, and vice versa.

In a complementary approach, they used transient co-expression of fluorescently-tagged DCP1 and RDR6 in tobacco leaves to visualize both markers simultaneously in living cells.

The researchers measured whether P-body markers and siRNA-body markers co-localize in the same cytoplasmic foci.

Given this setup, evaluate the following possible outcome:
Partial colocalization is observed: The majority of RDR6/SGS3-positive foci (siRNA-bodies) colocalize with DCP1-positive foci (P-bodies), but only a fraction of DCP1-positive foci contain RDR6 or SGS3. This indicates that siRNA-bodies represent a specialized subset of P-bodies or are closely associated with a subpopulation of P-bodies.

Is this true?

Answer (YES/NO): NO